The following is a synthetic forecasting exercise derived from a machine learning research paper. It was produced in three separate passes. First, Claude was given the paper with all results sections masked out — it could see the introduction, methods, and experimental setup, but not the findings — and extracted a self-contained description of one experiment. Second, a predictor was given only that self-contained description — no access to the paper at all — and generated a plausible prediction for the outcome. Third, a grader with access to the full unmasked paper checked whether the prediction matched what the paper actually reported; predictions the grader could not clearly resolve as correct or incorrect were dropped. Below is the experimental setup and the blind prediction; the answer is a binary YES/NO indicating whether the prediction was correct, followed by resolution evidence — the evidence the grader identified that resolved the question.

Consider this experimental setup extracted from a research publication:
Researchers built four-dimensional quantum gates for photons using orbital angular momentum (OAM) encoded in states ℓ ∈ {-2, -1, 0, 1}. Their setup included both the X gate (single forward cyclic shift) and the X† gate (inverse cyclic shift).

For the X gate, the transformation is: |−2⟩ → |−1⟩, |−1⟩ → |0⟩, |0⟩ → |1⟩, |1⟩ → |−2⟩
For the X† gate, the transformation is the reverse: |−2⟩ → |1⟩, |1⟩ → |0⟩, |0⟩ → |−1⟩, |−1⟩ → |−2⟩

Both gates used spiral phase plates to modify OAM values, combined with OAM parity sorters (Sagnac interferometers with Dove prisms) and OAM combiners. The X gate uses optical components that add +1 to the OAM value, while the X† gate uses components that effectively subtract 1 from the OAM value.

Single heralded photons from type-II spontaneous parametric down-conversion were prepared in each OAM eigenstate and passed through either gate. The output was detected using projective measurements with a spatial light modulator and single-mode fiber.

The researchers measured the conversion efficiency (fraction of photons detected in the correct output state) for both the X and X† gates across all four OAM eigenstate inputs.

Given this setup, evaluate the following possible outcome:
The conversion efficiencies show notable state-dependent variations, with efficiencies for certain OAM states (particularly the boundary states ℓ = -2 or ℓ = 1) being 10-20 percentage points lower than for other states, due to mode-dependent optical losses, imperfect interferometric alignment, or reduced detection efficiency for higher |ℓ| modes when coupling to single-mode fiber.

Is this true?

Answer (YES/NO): NO